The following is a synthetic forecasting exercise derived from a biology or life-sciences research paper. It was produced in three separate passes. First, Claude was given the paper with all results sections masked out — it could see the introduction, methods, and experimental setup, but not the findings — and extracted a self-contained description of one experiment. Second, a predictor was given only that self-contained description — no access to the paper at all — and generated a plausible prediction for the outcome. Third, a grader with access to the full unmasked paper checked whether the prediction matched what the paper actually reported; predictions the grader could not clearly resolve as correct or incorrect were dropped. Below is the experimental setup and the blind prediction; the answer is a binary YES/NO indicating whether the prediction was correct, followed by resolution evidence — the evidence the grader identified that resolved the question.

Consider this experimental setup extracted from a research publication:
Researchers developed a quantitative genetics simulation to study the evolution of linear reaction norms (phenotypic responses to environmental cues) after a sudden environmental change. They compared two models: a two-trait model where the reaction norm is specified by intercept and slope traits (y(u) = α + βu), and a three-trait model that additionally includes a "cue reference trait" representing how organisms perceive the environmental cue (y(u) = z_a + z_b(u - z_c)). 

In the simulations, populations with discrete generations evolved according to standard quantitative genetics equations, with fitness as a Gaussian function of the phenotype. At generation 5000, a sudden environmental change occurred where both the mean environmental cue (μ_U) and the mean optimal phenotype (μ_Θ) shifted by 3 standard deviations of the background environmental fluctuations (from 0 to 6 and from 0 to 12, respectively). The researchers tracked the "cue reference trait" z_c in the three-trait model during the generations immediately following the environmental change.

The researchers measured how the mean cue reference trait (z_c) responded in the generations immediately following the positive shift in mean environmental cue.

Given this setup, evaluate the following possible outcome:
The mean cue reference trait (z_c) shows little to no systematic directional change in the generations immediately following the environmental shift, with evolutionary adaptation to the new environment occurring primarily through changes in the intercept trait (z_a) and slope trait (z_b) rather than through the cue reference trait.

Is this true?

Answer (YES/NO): NO